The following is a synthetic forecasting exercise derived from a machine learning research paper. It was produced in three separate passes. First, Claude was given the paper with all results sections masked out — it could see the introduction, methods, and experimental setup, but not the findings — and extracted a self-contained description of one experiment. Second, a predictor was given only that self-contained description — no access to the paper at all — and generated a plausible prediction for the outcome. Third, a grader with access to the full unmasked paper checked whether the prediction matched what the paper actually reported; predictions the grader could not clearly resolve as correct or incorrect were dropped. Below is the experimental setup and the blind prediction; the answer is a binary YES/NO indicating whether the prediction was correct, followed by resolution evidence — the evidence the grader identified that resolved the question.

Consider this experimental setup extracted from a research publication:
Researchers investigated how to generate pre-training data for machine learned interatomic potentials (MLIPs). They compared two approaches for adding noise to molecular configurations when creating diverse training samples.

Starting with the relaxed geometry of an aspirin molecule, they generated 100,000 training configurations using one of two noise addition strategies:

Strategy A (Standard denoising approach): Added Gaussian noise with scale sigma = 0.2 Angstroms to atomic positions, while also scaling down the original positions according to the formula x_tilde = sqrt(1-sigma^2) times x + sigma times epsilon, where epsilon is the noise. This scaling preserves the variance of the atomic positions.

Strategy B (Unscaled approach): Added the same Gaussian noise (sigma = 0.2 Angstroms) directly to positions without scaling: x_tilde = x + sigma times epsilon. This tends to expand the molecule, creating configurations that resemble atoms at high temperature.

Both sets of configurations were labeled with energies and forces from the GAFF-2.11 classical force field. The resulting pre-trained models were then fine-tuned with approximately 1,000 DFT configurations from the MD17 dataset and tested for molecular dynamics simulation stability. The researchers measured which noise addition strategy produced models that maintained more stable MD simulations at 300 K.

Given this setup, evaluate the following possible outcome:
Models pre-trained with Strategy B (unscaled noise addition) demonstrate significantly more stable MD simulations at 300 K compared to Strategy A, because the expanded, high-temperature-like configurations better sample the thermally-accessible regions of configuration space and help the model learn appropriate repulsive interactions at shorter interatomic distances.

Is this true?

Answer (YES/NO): YES